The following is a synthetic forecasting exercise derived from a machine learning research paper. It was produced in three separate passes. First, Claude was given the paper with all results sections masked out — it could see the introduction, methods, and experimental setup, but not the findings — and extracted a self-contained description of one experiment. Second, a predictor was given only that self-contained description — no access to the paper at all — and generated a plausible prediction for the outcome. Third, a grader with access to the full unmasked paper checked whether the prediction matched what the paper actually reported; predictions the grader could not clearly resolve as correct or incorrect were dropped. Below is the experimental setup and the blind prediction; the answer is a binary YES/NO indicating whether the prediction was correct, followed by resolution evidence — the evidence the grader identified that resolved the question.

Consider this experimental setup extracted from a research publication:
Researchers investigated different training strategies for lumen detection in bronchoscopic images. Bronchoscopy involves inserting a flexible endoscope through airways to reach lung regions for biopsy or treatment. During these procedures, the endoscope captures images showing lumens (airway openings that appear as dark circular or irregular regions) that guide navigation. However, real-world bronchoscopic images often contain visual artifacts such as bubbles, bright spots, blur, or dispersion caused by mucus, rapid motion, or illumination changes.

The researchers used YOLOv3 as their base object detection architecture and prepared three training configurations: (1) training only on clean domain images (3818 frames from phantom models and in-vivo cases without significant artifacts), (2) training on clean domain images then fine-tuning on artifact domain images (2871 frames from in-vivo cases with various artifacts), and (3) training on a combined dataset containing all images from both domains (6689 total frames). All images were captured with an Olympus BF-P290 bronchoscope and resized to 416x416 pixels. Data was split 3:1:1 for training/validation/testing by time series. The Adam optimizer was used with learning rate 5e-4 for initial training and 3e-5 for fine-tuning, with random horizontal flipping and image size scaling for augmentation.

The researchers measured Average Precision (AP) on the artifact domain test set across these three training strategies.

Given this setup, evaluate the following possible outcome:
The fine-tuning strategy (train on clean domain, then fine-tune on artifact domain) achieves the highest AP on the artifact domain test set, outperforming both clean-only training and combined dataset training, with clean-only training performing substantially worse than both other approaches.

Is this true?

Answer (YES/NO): NO